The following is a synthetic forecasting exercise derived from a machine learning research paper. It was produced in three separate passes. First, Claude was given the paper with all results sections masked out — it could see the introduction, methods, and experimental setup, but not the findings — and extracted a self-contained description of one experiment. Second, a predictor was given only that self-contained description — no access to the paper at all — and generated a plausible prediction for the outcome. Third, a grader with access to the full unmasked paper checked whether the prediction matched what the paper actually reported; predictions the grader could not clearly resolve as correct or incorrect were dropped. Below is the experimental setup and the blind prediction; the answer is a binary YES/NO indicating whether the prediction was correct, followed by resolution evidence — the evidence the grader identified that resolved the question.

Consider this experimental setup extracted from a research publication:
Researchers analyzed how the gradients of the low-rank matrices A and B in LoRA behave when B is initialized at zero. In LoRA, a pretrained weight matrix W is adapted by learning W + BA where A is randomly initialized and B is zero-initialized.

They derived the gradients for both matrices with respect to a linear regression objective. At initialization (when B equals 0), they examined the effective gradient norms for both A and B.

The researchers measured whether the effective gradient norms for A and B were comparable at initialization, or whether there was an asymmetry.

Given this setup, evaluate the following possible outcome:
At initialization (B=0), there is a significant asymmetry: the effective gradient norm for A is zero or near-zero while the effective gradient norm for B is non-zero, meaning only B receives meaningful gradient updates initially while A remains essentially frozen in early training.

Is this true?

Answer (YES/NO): YES